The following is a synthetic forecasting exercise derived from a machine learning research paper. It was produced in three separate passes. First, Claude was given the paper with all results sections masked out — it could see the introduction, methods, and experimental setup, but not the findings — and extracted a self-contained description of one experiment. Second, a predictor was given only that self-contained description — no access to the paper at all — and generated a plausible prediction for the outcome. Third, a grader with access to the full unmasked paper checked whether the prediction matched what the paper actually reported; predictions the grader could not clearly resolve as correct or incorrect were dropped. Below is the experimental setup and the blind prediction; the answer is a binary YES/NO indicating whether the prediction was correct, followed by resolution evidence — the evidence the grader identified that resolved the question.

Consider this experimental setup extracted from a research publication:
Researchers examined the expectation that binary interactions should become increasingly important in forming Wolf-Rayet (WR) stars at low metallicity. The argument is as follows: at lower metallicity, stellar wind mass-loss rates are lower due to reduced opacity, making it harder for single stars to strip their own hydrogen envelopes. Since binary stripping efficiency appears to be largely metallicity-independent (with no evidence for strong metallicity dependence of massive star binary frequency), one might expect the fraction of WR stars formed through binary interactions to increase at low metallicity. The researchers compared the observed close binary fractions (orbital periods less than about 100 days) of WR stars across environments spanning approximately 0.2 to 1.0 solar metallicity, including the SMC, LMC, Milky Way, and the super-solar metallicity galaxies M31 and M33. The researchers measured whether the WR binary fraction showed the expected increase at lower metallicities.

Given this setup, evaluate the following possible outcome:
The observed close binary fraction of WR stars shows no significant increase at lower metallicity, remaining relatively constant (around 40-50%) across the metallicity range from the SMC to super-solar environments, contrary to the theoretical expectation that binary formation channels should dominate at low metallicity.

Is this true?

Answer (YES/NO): NO